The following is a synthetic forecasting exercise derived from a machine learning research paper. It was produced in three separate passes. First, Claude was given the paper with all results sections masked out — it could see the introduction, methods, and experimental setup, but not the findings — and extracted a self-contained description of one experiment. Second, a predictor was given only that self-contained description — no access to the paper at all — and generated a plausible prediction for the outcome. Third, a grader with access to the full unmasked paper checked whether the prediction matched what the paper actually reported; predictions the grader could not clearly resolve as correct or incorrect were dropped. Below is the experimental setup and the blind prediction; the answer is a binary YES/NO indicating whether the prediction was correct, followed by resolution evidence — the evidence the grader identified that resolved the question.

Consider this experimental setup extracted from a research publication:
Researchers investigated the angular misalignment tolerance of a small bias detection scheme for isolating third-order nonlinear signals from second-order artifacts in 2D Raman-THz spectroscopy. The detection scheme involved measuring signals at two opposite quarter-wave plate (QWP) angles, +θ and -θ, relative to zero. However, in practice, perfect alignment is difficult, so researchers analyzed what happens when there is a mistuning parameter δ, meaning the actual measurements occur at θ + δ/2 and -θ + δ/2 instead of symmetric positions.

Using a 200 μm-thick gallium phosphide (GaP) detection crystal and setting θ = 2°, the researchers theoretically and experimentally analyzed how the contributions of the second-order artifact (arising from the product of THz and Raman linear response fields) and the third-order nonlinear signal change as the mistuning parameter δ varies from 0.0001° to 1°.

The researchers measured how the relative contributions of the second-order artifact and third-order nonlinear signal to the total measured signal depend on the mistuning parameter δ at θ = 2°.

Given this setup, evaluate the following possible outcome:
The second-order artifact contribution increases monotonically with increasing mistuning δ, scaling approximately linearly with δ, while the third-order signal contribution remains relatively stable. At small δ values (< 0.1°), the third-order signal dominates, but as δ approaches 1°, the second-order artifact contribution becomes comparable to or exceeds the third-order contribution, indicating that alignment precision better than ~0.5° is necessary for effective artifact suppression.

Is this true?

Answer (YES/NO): NO